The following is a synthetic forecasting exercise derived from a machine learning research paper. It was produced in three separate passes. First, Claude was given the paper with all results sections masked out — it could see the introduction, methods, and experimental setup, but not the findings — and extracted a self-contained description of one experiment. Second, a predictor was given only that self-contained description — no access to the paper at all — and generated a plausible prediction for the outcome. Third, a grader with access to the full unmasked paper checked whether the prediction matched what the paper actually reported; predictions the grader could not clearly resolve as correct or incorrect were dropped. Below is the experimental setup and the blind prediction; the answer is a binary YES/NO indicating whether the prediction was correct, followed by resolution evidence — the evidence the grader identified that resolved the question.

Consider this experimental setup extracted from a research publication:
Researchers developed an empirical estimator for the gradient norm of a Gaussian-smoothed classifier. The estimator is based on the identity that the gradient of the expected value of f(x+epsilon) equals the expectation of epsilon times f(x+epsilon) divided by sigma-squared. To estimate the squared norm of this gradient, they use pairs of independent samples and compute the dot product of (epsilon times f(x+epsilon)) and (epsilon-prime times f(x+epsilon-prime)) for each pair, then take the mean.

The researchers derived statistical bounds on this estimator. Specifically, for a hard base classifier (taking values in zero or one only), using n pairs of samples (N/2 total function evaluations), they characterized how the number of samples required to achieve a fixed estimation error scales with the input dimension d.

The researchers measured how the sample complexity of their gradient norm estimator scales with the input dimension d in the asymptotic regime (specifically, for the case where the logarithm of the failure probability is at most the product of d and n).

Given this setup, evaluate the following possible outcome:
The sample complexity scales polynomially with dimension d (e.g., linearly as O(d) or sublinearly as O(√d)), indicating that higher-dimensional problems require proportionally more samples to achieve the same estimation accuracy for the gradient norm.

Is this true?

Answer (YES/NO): YES